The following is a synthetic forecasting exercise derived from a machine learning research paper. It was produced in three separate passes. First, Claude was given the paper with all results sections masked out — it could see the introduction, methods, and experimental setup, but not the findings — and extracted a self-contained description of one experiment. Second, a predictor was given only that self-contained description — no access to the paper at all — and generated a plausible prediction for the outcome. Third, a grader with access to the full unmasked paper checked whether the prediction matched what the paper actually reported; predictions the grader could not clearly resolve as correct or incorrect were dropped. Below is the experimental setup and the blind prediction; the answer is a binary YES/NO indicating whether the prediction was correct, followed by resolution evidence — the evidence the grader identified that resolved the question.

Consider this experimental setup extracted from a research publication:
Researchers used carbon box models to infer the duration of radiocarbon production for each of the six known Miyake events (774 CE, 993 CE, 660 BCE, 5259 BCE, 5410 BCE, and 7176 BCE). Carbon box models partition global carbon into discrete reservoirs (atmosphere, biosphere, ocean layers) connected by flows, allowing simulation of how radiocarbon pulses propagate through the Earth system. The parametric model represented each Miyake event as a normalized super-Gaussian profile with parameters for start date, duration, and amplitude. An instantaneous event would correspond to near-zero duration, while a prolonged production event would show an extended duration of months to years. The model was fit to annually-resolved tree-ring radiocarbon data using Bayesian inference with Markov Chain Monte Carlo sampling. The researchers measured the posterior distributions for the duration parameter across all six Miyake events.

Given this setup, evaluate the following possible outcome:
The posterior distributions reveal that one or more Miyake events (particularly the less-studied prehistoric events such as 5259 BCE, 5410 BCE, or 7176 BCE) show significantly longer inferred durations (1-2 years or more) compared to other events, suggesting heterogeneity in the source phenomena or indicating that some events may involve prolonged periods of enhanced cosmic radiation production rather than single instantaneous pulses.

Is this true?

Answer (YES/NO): NO